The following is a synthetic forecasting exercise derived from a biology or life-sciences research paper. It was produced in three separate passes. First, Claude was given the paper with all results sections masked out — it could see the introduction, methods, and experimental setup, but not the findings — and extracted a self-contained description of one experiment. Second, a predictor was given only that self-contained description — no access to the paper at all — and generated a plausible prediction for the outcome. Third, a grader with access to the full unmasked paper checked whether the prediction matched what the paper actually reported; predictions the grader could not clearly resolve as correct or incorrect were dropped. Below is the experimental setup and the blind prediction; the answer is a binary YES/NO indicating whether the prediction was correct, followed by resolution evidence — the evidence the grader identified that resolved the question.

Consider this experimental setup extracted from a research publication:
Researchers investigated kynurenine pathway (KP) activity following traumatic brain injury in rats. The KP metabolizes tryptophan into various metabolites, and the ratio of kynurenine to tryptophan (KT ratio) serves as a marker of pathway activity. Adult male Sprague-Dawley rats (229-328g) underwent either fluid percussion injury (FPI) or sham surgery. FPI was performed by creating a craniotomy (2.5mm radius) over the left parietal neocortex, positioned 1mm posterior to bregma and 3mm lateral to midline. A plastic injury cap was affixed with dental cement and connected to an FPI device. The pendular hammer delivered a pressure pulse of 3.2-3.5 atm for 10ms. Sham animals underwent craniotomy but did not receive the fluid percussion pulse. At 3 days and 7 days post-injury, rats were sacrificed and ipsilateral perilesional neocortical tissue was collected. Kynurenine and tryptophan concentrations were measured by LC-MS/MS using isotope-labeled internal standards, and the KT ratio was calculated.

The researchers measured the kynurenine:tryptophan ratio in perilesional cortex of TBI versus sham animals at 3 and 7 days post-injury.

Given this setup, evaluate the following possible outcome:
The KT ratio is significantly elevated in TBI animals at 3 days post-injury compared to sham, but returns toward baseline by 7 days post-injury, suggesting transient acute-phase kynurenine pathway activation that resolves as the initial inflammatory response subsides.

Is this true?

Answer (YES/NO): YES